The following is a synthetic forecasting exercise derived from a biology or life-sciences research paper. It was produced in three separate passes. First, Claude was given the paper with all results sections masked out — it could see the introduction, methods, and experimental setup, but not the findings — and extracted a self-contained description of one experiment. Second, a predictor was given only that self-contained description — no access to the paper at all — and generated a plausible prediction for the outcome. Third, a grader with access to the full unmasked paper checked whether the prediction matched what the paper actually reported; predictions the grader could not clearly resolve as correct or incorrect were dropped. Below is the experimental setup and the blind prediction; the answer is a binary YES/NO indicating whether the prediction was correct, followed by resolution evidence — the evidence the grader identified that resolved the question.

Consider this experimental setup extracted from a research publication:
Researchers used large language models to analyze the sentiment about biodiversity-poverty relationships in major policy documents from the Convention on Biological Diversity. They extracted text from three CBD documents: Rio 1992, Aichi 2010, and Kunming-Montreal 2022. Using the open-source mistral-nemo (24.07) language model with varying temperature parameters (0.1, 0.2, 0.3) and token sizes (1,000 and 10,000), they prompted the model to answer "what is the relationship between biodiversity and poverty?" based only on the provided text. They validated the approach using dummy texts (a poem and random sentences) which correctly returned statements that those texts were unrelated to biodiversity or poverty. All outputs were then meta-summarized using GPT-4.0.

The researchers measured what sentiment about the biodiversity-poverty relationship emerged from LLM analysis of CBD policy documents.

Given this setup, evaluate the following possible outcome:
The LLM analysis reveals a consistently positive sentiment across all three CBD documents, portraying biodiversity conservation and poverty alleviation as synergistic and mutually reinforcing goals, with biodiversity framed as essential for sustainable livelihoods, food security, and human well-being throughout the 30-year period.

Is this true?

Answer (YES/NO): YES